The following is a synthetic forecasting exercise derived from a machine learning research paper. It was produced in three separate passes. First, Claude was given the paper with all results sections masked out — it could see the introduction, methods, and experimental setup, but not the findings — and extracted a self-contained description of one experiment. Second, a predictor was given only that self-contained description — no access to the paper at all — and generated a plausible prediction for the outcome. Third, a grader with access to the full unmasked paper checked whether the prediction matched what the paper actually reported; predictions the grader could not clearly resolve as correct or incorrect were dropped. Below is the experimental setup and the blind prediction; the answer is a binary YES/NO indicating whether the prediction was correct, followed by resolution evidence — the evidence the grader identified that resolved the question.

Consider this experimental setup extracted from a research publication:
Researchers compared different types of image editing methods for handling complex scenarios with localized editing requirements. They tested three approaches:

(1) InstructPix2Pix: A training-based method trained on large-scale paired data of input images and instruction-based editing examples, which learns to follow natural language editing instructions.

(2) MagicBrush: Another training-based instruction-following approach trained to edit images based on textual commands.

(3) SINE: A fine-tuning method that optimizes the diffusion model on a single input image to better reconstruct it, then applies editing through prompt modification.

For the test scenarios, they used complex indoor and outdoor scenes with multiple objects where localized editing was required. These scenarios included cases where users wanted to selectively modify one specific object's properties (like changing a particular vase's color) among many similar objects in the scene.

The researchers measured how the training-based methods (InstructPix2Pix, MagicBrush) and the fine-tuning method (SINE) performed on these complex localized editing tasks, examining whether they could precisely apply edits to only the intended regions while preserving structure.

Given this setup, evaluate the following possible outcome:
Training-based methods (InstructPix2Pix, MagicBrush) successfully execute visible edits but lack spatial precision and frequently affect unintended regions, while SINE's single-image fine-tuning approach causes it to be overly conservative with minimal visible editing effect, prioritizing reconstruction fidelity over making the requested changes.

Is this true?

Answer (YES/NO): NO